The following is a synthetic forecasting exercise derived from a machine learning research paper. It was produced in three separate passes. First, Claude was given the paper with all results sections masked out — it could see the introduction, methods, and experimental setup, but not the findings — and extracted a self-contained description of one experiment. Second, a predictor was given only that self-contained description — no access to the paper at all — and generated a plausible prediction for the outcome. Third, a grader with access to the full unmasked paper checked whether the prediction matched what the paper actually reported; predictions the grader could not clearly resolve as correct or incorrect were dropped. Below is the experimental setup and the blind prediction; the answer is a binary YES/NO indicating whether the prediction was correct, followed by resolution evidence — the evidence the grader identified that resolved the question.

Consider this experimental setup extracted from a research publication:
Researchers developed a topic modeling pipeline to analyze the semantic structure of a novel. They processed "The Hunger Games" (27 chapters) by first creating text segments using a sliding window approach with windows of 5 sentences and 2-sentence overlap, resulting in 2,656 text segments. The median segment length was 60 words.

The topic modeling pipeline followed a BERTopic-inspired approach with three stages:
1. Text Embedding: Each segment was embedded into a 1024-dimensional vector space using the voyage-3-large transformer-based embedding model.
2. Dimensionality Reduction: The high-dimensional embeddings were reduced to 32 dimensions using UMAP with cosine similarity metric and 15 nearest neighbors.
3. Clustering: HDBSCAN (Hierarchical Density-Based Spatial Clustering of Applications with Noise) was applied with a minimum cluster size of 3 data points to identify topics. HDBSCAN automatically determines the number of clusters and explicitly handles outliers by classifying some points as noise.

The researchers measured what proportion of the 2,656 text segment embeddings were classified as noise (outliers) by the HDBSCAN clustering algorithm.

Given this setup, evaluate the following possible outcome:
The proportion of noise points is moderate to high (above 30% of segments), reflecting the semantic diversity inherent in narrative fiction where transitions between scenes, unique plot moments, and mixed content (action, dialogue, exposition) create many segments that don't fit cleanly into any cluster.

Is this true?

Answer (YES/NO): NO